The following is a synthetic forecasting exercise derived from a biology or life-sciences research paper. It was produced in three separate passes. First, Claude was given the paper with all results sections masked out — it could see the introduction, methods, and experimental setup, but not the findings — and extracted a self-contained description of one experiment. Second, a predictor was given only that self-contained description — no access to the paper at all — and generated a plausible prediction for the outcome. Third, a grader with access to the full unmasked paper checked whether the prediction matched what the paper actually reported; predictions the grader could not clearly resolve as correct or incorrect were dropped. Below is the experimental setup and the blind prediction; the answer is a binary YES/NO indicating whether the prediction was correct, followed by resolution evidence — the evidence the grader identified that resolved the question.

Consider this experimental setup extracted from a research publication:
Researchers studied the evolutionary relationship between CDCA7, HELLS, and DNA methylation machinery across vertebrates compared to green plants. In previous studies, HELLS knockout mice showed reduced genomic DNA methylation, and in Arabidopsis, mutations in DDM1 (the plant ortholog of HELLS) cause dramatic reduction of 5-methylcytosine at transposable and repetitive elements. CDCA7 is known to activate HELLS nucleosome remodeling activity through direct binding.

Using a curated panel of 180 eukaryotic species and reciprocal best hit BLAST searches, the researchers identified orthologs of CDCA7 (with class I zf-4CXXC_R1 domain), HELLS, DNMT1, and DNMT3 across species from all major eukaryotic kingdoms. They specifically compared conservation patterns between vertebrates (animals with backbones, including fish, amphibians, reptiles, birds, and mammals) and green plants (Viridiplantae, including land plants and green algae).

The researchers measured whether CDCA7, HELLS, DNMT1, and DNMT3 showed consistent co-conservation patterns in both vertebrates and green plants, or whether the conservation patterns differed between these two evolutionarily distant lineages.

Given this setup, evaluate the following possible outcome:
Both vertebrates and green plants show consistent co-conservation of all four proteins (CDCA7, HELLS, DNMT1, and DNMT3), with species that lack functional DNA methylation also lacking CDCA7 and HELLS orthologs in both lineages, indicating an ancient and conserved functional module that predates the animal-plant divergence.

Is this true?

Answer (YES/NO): YES